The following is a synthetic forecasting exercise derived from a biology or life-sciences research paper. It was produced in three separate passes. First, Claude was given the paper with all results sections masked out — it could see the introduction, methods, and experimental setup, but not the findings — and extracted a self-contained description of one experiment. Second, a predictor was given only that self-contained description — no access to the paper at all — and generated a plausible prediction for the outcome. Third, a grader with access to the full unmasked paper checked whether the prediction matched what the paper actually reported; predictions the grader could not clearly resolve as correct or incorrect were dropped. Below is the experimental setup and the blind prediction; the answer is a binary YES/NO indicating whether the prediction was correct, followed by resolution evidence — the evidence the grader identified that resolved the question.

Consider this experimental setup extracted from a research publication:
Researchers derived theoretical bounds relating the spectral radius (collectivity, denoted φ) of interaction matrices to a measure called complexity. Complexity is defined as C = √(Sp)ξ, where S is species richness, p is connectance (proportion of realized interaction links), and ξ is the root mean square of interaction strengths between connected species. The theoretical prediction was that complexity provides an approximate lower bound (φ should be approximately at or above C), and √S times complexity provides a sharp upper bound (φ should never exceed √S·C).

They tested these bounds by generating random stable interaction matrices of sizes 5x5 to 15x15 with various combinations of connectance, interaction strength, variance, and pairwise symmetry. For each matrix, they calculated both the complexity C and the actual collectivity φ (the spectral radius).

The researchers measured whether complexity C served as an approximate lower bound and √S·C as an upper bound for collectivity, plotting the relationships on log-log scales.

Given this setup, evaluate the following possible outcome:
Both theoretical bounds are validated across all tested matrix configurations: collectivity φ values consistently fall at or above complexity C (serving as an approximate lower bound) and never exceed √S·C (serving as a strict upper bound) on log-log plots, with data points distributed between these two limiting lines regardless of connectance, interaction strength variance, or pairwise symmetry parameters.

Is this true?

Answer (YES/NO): NO